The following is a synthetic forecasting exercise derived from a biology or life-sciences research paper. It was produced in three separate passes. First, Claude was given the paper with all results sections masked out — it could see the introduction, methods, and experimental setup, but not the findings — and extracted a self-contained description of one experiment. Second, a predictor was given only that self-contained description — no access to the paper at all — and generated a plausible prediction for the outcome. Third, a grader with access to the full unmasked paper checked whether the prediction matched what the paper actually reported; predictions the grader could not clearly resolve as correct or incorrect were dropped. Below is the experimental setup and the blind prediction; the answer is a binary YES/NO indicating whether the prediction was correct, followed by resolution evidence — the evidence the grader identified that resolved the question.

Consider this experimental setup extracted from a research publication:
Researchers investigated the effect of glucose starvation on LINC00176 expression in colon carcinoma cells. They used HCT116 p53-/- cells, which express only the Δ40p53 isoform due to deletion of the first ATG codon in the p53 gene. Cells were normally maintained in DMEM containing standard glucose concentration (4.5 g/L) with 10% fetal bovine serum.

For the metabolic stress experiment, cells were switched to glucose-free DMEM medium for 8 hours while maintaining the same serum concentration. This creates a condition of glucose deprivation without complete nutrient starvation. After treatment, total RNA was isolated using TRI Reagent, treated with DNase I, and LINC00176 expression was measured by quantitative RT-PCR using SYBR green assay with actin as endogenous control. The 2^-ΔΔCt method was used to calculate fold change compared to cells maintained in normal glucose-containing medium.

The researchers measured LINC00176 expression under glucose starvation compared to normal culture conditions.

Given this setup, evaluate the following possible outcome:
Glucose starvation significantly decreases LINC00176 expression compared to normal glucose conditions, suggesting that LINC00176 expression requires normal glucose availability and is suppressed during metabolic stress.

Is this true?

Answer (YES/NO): NO